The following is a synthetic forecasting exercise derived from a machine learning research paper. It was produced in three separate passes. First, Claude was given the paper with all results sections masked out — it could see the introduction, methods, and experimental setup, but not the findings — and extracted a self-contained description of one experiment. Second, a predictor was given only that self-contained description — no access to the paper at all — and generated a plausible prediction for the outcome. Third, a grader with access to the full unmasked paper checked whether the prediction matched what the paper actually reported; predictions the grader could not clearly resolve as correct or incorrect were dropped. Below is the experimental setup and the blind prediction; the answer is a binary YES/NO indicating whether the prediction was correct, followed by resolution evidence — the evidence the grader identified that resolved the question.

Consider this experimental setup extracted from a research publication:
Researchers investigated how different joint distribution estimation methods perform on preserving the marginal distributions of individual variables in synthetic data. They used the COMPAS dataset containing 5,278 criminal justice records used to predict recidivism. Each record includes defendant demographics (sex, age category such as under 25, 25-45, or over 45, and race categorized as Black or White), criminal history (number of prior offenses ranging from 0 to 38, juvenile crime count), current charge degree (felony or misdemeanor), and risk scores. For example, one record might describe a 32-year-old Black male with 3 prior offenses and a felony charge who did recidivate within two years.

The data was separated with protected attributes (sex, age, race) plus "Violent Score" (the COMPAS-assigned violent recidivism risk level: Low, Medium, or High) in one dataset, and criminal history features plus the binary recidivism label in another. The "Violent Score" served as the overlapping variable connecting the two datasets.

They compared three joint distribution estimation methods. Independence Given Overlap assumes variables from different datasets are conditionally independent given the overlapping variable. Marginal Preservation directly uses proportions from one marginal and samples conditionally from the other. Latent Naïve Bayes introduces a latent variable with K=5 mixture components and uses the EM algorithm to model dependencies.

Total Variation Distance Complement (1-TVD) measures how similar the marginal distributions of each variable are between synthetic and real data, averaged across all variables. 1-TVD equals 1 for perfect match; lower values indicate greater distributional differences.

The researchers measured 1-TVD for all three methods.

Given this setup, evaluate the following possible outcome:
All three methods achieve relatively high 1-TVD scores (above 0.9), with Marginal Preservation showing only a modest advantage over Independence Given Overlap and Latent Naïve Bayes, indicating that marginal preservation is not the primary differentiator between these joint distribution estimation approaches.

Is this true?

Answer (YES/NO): YES